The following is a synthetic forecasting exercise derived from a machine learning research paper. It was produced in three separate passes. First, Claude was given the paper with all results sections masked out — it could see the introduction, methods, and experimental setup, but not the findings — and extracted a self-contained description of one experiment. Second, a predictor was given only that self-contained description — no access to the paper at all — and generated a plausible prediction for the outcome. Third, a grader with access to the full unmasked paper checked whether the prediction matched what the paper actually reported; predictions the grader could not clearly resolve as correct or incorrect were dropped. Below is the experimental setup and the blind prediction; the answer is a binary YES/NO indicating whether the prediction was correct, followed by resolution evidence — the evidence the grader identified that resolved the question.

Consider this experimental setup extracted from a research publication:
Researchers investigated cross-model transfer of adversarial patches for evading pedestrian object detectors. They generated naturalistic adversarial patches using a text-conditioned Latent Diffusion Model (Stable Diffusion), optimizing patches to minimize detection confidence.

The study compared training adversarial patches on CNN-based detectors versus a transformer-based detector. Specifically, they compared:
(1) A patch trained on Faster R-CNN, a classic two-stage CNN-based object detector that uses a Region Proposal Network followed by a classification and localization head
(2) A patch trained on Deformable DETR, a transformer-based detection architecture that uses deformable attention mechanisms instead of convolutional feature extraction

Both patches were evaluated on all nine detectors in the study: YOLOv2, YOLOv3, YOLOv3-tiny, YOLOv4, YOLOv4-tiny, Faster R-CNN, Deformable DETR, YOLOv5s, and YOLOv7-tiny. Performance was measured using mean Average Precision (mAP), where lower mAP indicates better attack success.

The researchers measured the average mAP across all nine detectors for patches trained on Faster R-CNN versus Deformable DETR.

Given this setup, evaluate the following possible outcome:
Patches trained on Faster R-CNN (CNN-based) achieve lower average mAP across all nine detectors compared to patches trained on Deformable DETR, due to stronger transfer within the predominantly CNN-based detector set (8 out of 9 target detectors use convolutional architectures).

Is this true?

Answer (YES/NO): YES